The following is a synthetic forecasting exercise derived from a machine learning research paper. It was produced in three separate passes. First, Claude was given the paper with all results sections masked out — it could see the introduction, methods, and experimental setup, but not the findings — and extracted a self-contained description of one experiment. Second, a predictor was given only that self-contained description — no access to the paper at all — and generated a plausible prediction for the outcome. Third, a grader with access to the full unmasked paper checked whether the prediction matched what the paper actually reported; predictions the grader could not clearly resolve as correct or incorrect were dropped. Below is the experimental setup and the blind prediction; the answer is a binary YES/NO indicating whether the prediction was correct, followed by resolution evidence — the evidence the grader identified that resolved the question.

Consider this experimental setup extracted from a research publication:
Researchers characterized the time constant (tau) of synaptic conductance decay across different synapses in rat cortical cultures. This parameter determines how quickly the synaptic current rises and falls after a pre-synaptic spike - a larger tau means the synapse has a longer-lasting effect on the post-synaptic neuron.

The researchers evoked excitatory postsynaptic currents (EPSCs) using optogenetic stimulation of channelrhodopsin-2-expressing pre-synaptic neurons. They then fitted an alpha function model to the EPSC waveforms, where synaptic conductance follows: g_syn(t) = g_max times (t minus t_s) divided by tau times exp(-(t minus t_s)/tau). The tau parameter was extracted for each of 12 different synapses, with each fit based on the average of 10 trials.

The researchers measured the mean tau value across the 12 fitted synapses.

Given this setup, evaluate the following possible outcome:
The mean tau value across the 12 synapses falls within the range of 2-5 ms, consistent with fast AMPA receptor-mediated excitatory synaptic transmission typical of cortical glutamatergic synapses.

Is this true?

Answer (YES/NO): NO